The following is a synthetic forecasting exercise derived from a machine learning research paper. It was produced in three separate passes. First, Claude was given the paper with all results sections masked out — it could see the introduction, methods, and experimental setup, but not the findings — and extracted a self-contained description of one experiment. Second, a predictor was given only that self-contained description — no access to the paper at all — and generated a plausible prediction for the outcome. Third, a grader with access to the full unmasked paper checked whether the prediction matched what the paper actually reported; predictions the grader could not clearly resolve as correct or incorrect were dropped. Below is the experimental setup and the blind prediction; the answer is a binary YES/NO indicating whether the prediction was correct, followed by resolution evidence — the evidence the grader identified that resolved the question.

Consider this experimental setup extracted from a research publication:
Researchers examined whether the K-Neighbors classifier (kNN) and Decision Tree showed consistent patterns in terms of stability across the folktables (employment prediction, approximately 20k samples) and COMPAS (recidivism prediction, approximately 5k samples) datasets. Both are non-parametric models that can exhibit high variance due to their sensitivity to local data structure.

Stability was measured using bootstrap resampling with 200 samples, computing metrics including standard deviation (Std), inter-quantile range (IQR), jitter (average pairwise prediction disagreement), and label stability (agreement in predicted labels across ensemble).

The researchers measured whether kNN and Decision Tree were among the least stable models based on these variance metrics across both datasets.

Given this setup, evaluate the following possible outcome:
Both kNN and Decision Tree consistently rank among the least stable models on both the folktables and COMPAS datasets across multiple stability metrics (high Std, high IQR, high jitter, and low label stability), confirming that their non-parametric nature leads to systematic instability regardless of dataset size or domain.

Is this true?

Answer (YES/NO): NO